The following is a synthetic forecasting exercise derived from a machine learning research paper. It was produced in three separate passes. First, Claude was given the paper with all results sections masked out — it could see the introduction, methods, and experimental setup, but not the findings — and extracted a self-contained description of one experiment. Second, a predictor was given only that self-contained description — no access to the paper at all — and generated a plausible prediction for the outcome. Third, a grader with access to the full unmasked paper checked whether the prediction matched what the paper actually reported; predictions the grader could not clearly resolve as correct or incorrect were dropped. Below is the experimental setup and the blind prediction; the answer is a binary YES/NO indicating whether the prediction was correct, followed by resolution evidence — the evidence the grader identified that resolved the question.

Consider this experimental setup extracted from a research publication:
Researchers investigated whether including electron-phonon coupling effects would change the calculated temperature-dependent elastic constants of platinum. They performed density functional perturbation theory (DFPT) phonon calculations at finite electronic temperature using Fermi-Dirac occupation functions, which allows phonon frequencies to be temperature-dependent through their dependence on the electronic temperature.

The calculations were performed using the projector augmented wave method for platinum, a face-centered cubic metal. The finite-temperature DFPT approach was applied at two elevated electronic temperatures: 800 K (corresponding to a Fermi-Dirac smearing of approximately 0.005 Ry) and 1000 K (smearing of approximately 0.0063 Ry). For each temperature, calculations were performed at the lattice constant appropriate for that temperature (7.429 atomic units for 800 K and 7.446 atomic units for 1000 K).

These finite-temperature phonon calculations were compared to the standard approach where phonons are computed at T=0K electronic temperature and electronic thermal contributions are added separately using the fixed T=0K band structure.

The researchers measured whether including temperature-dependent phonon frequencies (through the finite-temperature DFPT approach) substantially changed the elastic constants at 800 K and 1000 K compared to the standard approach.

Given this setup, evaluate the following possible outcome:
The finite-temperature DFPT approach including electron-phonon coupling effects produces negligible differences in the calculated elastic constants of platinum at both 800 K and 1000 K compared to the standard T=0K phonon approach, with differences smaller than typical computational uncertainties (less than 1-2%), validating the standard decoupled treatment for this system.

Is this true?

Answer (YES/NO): YES